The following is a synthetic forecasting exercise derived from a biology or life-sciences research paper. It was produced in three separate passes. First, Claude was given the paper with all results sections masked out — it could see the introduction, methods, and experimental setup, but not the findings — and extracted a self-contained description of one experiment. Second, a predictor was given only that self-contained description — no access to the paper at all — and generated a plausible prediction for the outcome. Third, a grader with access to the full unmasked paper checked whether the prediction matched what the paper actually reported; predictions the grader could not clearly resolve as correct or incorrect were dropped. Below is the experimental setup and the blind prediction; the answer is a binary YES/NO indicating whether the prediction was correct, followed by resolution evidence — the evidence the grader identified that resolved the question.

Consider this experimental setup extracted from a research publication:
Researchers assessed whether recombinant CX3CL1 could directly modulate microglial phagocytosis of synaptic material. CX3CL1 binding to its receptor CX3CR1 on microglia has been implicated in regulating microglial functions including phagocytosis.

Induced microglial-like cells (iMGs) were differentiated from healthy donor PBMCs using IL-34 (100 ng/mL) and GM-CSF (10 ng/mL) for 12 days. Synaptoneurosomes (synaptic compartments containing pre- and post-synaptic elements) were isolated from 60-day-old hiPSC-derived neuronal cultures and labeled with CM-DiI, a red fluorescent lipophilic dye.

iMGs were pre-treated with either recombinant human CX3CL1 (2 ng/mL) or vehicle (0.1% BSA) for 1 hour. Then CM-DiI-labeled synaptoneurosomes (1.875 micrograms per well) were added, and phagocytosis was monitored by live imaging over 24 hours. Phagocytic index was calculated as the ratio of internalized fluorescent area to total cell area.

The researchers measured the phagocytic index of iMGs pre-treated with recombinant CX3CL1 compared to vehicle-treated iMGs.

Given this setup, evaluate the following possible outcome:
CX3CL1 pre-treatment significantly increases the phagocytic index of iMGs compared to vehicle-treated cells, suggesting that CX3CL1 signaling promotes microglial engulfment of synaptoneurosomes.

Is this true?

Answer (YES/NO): NO